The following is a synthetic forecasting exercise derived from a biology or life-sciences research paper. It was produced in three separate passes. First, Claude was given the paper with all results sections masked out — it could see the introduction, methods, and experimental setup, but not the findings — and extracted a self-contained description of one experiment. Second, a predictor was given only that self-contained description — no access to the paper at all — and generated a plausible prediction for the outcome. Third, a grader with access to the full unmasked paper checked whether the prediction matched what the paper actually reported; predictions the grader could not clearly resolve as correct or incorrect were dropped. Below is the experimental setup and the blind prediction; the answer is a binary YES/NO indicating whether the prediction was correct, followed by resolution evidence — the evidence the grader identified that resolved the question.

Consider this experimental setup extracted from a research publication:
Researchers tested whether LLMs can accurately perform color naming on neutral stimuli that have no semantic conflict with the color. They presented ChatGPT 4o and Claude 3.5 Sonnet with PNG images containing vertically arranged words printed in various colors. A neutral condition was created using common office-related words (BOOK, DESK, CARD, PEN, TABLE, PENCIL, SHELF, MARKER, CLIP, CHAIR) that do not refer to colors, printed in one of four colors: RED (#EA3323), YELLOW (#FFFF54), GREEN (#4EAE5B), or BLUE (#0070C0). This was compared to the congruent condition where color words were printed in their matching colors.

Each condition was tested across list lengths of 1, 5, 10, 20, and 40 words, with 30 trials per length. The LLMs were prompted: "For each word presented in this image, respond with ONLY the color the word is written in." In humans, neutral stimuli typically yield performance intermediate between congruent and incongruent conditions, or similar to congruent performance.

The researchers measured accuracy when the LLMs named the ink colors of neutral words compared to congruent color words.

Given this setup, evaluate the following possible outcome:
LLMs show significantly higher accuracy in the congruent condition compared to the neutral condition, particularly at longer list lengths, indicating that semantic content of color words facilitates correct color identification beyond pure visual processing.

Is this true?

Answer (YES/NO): YES